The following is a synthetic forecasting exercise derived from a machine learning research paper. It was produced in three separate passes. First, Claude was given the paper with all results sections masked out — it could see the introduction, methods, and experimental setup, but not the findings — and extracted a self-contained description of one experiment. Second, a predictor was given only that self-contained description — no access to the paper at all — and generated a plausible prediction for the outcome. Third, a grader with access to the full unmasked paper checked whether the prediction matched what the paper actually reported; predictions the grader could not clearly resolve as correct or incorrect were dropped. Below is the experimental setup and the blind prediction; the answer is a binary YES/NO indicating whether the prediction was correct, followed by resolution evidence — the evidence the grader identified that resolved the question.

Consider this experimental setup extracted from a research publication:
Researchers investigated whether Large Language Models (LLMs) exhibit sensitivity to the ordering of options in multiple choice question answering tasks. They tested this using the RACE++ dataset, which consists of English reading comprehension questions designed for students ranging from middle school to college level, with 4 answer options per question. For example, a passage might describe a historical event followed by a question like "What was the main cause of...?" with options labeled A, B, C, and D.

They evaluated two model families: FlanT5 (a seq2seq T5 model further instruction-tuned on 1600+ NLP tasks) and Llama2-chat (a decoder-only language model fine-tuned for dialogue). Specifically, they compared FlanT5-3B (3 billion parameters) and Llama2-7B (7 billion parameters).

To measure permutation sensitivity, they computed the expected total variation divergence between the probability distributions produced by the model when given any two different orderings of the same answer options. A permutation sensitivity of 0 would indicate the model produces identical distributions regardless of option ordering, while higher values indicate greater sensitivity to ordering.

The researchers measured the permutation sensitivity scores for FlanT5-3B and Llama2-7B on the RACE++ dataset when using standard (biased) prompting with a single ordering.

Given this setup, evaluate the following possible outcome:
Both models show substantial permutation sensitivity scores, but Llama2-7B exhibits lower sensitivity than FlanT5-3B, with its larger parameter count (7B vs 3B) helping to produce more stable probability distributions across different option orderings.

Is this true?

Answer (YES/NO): NO